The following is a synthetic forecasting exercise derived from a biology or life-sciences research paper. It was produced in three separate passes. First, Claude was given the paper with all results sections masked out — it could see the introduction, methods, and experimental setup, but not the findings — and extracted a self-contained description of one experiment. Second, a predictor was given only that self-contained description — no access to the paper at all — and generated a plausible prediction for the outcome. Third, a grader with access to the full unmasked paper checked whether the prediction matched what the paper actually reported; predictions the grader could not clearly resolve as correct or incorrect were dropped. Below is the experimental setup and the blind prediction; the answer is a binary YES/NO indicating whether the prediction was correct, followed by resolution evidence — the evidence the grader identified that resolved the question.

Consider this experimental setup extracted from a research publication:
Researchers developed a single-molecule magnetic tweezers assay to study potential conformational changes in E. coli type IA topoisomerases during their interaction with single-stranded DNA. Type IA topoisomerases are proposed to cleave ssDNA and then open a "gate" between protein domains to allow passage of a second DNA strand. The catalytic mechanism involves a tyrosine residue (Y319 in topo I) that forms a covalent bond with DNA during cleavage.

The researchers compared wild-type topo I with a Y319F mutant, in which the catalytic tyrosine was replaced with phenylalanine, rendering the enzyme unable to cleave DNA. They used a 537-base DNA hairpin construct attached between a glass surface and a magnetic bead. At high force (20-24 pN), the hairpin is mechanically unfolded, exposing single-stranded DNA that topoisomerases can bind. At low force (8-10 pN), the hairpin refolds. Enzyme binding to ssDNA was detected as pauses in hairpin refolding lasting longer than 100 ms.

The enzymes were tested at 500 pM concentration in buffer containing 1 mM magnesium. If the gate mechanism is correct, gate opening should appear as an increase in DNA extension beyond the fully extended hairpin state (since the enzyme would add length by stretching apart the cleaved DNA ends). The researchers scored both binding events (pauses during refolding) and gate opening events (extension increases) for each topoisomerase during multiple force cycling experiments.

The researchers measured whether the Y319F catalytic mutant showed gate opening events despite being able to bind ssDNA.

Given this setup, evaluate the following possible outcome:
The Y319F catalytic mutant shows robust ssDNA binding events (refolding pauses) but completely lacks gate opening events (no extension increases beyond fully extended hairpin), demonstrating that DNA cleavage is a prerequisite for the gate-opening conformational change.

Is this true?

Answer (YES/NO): YES